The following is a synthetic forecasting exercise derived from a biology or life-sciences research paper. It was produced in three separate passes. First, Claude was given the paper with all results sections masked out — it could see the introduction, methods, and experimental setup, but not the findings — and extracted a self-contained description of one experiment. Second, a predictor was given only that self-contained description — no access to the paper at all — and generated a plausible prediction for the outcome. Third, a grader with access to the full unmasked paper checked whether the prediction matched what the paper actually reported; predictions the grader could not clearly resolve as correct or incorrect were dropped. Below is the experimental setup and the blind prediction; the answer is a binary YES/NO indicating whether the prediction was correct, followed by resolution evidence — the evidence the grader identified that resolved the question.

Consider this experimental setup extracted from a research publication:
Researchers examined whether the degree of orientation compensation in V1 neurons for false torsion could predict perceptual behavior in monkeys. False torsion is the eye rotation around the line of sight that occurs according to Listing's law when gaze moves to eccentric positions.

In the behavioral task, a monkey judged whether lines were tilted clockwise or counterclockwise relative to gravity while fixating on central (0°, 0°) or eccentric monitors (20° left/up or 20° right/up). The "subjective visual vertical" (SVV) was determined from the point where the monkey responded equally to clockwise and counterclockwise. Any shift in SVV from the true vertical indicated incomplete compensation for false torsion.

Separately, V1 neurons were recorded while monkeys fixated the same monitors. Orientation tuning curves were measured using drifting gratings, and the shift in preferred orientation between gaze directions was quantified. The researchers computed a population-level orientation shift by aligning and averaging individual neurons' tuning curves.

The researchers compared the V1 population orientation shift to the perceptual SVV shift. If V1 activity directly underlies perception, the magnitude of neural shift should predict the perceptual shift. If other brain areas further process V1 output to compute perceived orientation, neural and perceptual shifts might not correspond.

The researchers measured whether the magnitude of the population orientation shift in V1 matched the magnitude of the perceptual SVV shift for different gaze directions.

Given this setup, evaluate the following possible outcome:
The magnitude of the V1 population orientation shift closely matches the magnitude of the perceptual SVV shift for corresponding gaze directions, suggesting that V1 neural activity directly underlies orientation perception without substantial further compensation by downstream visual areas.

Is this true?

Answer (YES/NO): YES